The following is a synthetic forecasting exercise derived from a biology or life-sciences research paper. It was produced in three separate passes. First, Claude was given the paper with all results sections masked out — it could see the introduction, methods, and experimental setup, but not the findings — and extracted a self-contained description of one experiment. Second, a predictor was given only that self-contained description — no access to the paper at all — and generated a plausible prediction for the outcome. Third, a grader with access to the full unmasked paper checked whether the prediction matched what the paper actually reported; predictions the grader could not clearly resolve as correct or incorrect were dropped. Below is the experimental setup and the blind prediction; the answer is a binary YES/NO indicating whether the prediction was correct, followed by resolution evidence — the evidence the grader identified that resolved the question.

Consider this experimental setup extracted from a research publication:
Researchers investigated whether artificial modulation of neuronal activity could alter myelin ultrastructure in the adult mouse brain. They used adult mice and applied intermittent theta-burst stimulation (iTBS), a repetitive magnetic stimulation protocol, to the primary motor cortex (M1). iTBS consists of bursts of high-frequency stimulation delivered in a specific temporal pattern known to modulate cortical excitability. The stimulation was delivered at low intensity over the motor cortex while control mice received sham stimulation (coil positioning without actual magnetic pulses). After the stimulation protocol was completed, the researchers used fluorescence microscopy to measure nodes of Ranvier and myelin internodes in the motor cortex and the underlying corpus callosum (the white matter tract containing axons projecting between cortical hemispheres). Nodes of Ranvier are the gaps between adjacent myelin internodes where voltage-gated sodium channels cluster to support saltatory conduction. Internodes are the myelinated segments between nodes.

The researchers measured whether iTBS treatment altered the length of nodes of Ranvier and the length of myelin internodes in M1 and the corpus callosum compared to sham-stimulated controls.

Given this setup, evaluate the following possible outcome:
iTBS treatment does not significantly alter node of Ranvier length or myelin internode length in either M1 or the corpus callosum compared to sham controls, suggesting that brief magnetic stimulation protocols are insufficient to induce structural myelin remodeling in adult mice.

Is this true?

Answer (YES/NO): NO